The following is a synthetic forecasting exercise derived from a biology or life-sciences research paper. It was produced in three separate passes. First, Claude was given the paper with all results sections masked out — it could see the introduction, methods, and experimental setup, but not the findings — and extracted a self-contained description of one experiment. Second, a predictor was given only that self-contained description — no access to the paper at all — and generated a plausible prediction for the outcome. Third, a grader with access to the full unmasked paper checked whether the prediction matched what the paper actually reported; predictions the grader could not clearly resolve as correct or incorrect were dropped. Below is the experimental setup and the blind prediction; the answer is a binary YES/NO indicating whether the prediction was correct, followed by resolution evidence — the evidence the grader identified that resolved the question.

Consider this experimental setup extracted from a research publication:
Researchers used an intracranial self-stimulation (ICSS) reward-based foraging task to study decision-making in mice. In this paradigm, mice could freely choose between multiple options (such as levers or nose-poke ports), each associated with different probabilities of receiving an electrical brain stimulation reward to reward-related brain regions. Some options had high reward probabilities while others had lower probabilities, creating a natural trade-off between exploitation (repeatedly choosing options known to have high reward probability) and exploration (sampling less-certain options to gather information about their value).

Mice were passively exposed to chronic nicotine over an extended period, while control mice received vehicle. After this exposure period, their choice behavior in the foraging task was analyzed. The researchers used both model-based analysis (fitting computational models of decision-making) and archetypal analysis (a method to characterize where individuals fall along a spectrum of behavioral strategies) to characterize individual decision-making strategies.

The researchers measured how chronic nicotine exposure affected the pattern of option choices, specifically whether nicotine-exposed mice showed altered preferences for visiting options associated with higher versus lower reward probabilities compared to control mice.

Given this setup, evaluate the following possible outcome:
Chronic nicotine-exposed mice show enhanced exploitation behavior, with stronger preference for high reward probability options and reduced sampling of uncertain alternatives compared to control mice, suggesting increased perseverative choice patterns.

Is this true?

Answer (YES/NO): NO